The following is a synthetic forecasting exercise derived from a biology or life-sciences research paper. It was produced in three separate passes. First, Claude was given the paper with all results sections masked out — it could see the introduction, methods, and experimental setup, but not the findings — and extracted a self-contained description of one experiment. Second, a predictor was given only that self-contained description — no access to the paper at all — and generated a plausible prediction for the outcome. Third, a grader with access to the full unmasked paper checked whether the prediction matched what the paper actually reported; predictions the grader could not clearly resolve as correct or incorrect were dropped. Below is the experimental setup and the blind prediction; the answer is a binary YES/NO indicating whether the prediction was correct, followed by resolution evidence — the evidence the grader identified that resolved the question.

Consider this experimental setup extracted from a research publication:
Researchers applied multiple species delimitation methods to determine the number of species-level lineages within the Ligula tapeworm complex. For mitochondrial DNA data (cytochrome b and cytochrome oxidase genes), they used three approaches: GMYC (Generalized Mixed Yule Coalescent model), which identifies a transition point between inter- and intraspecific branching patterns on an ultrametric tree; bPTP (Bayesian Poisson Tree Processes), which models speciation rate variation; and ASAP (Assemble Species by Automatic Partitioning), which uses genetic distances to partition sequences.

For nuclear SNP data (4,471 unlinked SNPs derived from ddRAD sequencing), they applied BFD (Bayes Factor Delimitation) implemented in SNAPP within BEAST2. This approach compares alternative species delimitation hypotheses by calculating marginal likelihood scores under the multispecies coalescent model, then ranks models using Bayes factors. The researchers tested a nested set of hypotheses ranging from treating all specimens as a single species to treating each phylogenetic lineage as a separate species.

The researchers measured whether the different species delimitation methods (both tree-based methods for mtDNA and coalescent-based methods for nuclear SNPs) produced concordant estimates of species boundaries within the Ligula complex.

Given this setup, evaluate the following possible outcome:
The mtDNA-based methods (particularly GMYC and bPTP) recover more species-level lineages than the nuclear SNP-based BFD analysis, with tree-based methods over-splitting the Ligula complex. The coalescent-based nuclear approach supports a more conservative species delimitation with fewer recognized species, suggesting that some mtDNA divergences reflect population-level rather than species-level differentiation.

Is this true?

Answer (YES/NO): YES